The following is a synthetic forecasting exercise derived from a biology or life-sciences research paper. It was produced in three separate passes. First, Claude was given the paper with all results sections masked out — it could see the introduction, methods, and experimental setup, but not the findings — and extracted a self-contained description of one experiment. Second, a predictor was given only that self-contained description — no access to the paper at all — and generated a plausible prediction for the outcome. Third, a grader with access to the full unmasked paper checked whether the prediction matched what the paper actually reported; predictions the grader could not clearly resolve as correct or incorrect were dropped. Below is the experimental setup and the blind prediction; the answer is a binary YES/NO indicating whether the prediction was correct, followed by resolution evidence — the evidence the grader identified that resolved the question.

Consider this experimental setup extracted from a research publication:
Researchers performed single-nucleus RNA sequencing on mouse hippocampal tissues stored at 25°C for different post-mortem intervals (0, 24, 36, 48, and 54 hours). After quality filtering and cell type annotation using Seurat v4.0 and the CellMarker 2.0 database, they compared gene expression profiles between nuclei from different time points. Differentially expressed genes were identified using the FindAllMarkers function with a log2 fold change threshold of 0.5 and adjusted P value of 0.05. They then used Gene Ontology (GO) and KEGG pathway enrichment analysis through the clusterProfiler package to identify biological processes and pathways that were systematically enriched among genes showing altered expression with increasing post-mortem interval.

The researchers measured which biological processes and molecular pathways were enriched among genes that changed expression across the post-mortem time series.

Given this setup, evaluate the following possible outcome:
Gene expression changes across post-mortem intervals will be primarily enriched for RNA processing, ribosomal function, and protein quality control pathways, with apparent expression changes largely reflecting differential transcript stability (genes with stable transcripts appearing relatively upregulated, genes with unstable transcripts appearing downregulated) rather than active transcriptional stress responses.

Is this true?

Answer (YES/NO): NO